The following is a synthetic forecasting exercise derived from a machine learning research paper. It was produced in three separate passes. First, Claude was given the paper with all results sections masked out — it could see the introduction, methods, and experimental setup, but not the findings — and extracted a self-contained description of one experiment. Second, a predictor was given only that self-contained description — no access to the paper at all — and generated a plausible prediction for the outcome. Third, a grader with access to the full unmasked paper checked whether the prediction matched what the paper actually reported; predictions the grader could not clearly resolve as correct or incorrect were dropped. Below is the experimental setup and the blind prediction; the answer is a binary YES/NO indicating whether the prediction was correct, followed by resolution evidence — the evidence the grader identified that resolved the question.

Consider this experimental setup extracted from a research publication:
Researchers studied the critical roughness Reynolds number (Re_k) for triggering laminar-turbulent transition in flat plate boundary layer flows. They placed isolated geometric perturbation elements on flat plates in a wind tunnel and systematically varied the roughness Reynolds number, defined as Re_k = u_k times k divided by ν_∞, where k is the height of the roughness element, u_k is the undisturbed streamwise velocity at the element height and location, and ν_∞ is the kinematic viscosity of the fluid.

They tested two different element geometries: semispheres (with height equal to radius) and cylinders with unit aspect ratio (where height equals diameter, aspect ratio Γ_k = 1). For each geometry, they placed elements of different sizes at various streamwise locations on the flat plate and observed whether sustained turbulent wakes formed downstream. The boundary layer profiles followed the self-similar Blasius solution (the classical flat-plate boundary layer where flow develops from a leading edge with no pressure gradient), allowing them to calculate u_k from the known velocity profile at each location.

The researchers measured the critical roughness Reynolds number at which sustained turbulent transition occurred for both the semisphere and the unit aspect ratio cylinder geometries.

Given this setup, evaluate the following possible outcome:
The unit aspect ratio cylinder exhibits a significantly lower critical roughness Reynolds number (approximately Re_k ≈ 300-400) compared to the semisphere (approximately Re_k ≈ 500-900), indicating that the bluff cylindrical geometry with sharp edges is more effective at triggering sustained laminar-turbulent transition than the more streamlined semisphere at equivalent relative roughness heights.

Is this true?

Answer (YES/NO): NO